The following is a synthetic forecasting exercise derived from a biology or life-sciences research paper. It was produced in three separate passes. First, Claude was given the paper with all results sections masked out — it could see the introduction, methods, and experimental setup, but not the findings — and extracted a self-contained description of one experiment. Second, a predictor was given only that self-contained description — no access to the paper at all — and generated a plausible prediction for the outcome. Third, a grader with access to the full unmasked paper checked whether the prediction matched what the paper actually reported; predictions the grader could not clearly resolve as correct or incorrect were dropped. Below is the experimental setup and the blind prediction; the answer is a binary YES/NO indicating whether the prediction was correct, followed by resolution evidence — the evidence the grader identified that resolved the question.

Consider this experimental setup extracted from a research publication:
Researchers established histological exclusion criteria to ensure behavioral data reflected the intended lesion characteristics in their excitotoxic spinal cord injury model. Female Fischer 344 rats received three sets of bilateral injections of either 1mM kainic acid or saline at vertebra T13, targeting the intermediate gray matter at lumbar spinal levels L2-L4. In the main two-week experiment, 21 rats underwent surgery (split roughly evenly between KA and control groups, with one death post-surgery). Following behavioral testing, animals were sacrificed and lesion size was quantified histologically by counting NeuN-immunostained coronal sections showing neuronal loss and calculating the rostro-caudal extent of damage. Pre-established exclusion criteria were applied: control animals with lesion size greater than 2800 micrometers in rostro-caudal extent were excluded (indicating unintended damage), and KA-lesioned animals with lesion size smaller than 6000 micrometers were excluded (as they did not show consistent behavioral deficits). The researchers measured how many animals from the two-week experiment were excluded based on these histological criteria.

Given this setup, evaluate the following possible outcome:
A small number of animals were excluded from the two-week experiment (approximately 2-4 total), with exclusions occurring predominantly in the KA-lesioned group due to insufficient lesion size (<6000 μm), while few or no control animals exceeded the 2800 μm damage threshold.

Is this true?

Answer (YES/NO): NO